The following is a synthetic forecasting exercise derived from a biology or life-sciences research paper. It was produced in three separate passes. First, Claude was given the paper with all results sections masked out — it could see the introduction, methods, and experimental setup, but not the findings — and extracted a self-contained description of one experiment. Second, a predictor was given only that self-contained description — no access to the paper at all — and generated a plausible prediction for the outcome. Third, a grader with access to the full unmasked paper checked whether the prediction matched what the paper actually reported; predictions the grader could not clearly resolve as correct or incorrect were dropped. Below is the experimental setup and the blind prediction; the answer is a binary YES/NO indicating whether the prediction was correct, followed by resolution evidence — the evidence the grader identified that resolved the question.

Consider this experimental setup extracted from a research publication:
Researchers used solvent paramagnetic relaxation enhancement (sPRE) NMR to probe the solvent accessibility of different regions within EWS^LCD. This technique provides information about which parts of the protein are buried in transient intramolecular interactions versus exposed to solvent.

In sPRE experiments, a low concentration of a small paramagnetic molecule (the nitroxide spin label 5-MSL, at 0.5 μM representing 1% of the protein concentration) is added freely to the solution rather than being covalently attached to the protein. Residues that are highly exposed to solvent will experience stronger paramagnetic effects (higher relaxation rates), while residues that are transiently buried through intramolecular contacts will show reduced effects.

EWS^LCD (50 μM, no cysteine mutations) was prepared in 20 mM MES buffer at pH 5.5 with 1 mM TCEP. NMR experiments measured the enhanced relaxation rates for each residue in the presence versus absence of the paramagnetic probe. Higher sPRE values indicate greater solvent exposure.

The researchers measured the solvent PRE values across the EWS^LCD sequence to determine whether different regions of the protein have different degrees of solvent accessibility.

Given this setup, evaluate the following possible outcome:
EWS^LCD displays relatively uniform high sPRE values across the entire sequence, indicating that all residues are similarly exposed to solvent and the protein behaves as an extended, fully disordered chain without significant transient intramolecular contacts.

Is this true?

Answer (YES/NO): NO